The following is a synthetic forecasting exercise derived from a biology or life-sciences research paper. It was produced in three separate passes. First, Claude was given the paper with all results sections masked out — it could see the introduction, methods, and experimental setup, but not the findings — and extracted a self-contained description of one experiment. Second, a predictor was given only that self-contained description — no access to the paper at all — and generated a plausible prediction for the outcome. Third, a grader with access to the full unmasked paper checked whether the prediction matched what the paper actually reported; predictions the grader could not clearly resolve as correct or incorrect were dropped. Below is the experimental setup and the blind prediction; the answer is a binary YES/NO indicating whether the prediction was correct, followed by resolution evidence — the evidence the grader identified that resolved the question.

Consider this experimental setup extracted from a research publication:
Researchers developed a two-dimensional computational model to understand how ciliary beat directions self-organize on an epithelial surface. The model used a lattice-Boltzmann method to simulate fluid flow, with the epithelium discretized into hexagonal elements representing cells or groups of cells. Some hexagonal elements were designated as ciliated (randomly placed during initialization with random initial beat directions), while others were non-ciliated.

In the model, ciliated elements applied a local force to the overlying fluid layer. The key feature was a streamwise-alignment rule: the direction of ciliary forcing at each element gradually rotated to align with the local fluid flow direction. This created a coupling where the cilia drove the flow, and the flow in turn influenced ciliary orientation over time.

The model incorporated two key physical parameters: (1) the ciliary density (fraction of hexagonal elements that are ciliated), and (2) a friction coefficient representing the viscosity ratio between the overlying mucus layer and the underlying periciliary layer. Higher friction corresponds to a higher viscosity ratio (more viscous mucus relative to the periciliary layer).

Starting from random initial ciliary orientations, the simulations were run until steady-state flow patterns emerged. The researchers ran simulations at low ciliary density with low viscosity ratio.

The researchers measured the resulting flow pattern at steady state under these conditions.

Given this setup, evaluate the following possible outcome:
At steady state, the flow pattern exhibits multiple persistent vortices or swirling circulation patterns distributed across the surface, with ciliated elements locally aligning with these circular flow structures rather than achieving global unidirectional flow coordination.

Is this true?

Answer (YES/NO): NO